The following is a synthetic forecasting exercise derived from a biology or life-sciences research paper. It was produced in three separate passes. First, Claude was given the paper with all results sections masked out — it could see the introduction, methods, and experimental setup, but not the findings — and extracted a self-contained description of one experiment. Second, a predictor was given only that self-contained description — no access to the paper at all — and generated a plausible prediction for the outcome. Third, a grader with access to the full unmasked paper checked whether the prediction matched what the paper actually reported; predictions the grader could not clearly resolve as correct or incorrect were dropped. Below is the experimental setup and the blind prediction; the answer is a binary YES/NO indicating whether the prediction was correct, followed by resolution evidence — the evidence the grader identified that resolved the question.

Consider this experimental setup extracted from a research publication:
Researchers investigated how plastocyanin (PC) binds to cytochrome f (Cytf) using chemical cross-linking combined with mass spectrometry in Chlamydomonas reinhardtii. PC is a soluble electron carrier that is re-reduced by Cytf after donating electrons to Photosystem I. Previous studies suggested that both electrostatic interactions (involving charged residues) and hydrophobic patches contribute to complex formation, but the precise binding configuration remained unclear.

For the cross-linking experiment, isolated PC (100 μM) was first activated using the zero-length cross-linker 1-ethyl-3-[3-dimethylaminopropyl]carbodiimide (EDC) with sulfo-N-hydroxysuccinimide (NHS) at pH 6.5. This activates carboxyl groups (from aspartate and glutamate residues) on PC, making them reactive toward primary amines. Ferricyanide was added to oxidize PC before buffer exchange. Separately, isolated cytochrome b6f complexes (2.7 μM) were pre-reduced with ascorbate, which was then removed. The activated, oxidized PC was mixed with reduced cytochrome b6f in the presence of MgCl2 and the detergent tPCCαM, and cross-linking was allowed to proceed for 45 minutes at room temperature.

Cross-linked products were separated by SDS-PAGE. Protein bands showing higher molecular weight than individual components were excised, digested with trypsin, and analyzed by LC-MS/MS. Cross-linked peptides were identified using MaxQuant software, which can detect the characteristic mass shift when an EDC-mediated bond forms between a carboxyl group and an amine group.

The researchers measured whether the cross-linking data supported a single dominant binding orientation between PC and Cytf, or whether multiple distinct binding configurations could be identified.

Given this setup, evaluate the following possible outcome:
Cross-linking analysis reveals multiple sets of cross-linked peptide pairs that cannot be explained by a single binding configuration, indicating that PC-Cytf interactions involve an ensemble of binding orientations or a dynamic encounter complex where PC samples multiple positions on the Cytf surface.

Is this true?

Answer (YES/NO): YES